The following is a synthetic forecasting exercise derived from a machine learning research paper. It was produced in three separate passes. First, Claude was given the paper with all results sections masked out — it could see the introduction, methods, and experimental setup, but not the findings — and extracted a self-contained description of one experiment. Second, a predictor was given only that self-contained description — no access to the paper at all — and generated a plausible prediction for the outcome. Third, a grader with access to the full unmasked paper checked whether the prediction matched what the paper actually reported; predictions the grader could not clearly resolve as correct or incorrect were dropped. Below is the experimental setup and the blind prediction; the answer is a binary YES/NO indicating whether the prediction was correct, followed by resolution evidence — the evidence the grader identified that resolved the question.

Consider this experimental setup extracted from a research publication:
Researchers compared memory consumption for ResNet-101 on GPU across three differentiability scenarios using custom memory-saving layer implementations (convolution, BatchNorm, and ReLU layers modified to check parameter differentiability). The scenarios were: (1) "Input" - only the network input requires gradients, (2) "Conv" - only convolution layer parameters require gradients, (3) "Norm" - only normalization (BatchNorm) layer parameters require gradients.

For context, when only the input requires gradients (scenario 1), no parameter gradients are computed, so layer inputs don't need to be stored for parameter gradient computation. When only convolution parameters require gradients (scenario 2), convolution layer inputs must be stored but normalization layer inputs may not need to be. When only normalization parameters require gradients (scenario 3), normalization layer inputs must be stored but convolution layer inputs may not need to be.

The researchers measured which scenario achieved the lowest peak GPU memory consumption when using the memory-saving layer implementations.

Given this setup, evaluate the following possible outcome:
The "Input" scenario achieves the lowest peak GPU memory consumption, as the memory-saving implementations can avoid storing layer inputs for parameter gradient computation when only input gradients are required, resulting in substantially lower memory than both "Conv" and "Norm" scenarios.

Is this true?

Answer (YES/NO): YES